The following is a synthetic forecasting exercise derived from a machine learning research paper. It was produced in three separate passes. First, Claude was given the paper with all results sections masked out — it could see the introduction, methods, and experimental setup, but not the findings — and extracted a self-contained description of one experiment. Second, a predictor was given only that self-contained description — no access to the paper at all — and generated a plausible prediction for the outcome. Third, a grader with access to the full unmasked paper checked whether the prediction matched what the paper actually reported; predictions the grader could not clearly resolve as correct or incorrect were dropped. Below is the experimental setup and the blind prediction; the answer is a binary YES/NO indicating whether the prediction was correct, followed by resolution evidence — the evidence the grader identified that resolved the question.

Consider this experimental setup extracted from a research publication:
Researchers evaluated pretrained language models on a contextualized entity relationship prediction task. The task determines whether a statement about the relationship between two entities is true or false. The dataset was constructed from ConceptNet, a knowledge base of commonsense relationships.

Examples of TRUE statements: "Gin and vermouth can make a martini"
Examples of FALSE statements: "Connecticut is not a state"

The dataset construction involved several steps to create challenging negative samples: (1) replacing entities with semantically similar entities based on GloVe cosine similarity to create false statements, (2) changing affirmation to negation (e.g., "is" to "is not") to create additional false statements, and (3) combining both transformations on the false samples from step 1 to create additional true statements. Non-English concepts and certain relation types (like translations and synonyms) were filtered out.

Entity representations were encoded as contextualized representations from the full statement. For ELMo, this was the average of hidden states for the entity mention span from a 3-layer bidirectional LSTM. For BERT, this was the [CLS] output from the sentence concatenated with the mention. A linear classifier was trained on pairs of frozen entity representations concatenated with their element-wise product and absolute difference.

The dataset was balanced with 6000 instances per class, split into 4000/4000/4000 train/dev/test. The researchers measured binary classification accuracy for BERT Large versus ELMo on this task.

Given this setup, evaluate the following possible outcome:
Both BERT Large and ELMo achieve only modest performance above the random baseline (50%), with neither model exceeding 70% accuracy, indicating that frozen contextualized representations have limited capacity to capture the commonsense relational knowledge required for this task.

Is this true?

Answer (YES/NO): YES